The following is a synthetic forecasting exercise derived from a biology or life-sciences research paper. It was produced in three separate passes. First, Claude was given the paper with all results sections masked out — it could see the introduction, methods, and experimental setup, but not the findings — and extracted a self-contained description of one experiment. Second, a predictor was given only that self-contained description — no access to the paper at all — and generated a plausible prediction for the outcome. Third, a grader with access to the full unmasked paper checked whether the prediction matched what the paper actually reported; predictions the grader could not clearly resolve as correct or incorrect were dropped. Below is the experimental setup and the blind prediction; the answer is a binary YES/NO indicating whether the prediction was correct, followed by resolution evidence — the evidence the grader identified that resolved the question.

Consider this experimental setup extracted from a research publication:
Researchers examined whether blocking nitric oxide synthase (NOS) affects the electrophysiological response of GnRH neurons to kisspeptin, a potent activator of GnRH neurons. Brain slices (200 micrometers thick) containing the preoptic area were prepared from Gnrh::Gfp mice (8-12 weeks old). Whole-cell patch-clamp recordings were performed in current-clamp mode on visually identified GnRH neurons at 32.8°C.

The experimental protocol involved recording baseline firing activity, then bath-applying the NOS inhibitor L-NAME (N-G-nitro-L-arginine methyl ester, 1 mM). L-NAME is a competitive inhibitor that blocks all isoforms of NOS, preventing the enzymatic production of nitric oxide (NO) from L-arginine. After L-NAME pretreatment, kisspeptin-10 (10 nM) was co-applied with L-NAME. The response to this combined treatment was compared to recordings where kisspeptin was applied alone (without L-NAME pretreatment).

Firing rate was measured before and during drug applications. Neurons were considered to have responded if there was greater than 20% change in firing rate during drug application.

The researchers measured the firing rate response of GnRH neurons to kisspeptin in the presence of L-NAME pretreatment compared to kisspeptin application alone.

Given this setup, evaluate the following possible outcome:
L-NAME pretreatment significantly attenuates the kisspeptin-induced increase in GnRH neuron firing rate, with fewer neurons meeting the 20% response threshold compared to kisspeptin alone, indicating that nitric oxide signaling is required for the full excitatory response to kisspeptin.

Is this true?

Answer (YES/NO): NO